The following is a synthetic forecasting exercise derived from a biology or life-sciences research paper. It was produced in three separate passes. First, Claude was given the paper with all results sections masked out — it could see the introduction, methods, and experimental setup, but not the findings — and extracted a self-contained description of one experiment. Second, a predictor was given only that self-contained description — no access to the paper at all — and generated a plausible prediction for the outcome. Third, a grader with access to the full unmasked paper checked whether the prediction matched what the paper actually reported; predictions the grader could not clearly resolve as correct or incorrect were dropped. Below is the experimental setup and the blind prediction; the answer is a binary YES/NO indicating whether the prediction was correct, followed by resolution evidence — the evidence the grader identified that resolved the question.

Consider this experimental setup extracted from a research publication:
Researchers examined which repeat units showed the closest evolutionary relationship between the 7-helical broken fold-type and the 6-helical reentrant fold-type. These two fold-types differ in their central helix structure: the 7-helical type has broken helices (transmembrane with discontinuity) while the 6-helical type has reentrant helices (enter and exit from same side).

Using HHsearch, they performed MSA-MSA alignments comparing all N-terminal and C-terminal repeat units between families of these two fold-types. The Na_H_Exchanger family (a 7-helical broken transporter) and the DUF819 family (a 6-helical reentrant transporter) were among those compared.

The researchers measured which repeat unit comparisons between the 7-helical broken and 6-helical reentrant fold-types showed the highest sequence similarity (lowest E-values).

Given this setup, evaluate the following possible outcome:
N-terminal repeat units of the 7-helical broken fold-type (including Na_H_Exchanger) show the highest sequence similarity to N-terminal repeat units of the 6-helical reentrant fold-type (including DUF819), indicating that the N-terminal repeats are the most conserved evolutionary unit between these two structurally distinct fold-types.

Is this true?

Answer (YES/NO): NO